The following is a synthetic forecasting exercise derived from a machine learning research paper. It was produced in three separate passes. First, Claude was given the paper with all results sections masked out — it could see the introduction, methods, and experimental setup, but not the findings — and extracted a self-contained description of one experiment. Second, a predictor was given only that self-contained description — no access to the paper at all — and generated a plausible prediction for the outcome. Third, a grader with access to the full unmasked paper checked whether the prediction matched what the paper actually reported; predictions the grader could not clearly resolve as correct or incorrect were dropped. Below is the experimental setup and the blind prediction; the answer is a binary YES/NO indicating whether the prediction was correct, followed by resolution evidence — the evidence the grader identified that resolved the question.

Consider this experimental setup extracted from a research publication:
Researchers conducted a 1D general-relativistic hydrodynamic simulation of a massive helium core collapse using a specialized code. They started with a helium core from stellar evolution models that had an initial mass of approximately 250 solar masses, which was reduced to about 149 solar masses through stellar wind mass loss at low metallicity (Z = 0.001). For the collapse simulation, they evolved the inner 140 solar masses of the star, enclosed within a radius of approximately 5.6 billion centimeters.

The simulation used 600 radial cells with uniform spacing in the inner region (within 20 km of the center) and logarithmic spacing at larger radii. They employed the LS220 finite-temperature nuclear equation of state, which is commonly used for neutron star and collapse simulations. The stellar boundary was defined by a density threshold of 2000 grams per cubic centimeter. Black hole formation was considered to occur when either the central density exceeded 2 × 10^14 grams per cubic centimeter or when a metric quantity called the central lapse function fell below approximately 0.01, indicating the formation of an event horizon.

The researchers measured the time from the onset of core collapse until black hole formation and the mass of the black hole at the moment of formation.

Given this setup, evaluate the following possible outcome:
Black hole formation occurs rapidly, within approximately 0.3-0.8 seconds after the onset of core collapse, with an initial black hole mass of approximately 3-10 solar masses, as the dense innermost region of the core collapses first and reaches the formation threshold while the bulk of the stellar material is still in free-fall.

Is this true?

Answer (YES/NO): NO